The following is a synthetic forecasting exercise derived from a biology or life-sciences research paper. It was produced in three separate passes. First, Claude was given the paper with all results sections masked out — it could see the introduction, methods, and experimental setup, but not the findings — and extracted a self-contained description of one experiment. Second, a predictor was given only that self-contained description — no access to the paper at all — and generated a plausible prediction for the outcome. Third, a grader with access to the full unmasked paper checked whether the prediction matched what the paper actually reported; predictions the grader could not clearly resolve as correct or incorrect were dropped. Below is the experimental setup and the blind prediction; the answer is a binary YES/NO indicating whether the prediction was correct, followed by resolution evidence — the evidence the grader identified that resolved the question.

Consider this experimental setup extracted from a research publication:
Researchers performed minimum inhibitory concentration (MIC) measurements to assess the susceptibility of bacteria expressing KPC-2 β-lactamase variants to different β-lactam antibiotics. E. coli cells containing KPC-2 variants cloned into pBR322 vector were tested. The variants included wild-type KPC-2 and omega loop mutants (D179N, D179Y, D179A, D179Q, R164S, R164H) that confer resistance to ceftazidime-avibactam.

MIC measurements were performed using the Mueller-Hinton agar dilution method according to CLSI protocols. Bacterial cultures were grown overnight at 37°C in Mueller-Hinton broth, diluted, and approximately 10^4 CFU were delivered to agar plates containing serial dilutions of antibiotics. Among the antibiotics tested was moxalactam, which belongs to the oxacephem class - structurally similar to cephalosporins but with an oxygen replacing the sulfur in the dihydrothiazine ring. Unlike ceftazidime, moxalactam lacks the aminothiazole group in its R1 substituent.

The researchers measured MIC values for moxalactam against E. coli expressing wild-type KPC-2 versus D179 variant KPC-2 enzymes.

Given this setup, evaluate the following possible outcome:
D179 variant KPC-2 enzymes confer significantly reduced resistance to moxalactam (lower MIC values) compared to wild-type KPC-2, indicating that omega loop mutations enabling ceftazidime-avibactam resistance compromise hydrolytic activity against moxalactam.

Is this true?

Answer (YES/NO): YES